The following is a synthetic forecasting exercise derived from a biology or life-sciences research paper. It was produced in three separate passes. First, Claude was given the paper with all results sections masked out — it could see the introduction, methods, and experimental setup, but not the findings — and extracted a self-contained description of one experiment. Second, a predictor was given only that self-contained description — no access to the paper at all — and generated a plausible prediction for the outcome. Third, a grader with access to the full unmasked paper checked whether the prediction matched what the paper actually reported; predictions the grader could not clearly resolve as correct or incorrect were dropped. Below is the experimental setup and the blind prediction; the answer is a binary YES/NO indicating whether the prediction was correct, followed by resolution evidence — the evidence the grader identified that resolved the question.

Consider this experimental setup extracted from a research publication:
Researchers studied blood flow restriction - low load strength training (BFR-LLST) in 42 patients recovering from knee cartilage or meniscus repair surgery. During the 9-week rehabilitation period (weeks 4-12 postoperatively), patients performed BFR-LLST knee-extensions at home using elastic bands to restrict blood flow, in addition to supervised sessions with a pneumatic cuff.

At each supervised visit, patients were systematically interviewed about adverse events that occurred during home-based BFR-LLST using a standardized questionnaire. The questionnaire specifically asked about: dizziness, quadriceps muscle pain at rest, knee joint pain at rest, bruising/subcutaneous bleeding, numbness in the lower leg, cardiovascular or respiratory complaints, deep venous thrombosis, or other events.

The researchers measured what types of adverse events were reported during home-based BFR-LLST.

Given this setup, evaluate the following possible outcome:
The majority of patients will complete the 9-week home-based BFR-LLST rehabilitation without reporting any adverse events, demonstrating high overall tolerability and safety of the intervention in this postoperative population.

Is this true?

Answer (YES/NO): NO